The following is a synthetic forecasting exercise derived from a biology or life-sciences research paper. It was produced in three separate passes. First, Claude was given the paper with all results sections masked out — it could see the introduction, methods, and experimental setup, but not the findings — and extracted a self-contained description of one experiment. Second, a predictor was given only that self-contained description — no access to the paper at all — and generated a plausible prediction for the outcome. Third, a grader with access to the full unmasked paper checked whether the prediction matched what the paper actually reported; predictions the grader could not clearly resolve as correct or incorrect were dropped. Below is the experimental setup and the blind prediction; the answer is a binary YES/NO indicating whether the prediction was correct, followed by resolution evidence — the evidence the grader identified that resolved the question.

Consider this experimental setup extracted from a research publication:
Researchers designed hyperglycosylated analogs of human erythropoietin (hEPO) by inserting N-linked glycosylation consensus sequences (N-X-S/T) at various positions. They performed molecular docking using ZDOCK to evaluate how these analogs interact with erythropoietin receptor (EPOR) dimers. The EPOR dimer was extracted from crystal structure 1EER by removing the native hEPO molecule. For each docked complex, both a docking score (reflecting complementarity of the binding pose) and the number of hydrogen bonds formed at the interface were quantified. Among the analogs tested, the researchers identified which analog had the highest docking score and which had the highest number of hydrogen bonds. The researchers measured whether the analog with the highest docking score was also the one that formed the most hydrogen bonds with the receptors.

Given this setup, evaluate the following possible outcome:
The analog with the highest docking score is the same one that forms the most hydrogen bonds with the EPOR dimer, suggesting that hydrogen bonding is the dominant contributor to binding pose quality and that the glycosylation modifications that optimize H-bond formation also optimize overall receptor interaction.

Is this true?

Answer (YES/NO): NO